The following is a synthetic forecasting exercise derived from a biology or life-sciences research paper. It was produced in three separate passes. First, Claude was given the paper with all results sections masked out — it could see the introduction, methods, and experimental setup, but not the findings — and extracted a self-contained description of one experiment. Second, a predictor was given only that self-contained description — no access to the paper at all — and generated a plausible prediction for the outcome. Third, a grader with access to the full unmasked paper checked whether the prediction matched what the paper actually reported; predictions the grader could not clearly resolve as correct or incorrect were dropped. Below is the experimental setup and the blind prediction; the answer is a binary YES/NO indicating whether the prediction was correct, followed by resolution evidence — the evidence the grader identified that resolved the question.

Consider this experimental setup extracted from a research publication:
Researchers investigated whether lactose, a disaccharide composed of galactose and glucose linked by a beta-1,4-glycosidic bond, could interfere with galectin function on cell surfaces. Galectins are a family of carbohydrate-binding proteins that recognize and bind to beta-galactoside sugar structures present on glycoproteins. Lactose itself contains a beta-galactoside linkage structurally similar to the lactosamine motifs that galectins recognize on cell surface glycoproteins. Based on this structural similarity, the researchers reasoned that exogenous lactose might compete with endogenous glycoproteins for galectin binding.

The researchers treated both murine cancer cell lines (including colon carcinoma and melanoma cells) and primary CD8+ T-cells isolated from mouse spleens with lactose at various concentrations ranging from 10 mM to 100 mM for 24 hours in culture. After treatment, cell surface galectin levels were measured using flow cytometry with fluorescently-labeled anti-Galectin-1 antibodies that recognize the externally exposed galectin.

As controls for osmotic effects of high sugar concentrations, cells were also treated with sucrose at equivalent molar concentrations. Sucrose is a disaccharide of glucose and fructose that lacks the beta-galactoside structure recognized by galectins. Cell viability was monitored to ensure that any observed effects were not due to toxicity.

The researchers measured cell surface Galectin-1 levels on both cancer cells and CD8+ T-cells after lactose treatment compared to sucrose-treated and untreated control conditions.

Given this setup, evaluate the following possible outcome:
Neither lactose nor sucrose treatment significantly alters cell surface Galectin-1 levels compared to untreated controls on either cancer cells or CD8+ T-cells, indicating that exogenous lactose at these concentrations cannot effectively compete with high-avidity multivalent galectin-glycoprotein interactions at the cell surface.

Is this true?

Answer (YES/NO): NO